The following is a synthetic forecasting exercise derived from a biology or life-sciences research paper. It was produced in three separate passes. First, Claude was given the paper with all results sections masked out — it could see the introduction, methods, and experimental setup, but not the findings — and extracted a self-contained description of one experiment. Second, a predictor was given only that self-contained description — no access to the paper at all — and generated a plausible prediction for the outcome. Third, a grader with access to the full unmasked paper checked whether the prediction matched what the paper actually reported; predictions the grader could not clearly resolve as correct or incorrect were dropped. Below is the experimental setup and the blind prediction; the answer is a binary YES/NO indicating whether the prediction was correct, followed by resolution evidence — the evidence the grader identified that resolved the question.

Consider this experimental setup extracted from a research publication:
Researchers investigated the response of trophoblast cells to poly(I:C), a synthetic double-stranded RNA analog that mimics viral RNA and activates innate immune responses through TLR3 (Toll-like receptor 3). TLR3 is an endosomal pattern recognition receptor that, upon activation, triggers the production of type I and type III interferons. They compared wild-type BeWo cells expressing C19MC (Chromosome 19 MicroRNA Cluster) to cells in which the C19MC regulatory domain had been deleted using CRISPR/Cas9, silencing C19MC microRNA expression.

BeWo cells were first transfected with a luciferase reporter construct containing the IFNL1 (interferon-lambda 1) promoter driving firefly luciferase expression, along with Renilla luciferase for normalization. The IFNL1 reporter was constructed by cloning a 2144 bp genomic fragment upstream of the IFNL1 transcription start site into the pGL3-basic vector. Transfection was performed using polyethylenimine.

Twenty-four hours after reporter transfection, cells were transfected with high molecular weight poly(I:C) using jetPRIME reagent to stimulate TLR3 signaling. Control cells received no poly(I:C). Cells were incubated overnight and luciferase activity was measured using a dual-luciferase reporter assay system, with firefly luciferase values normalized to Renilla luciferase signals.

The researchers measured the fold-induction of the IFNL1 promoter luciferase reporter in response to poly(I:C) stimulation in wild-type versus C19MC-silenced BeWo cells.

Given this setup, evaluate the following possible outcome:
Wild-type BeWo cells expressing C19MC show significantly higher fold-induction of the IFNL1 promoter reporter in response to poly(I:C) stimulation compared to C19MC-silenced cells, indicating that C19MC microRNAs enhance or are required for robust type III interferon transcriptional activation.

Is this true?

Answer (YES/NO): NO